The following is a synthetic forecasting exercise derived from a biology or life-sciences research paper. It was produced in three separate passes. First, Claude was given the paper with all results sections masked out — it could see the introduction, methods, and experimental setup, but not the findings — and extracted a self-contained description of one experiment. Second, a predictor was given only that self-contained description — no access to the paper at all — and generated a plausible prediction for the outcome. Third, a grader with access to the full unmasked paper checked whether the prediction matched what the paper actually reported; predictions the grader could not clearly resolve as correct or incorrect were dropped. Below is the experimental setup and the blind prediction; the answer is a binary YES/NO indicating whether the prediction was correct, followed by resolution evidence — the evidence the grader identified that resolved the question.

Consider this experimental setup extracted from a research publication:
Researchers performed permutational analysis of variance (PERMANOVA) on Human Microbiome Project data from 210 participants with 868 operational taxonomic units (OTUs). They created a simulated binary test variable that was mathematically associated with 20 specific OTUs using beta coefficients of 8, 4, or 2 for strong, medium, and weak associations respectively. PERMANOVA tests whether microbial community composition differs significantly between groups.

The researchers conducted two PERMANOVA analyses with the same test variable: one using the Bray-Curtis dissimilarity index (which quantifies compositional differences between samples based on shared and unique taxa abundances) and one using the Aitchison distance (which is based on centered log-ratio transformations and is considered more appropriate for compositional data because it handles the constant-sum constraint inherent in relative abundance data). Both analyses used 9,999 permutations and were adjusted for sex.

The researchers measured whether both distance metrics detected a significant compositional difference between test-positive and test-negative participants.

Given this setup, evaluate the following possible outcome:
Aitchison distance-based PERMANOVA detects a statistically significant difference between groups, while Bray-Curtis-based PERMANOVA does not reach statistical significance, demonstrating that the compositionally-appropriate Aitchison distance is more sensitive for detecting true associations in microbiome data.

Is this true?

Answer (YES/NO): NO